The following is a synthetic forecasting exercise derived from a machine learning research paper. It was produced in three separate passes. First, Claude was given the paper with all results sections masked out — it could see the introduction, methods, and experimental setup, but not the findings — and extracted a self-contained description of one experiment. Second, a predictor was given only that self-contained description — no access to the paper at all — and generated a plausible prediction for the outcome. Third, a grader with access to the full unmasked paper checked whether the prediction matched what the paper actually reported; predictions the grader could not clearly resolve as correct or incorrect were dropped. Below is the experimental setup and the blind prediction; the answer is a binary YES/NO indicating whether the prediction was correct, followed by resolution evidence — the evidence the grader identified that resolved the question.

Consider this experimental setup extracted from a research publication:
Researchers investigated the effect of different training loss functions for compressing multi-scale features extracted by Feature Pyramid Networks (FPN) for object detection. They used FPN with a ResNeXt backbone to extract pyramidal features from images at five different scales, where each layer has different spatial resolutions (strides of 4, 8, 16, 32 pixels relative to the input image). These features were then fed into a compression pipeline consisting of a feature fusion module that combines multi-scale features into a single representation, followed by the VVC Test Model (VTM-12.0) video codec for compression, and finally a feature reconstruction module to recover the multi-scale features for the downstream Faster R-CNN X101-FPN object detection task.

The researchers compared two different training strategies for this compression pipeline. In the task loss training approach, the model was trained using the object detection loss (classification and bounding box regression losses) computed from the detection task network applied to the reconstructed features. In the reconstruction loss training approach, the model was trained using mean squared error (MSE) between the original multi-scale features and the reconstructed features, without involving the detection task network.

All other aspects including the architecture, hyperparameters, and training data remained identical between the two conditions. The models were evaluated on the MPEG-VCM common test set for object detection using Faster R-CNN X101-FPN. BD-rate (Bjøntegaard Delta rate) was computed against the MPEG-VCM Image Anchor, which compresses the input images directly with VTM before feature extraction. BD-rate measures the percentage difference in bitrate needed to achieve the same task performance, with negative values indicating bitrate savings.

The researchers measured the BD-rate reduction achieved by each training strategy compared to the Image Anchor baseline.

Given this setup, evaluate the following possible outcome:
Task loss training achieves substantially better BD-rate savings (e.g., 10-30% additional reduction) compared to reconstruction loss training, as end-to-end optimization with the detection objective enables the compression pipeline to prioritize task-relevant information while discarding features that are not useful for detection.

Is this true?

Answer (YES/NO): NO